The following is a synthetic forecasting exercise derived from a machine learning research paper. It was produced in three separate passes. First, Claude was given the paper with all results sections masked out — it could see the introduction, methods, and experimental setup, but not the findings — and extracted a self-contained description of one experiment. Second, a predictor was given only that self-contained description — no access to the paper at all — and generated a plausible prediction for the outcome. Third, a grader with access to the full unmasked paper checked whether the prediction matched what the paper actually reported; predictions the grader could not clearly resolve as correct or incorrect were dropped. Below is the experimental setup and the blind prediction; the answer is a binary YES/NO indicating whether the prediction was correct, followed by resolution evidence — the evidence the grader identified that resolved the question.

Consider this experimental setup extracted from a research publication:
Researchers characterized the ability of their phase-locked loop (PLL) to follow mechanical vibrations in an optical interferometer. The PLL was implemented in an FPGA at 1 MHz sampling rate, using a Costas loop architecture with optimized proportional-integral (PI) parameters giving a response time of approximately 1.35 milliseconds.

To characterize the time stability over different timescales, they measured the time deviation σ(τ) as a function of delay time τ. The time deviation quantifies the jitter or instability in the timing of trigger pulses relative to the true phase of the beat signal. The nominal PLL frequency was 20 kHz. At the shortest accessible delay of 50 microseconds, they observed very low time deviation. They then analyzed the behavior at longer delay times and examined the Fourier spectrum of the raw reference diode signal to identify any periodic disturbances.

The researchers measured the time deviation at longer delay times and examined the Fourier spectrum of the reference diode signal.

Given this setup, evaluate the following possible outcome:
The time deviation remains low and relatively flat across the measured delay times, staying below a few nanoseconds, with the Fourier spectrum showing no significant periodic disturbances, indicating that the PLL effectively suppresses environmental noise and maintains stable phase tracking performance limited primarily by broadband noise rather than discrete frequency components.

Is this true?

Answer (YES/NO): NO